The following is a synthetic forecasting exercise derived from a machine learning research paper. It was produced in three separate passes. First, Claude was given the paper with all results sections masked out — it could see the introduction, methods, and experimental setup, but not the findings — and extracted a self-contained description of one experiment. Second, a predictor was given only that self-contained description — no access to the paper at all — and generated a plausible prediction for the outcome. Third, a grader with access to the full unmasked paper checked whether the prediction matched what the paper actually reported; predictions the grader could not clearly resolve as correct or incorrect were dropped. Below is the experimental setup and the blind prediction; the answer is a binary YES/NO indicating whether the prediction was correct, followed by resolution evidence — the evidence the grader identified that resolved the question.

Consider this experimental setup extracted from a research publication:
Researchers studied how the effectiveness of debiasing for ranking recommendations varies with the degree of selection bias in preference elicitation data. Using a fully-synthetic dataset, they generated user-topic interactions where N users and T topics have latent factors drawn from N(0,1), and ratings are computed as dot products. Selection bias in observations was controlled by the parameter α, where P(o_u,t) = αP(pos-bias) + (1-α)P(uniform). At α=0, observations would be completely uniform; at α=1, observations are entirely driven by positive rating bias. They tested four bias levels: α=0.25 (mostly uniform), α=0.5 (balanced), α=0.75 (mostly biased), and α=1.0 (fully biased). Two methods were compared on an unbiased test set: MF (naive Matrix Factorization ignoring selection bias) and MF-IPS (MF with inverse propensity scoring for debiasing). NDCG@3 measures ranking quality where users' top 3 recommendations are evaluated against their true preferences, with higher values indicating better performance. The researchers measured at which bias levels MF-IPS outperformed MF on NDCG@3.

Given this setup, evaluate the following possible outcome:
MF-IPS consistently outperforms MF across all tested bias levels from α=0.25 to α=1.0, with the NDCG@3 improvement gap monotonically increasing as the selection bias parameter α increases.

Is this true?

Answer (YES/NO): NO